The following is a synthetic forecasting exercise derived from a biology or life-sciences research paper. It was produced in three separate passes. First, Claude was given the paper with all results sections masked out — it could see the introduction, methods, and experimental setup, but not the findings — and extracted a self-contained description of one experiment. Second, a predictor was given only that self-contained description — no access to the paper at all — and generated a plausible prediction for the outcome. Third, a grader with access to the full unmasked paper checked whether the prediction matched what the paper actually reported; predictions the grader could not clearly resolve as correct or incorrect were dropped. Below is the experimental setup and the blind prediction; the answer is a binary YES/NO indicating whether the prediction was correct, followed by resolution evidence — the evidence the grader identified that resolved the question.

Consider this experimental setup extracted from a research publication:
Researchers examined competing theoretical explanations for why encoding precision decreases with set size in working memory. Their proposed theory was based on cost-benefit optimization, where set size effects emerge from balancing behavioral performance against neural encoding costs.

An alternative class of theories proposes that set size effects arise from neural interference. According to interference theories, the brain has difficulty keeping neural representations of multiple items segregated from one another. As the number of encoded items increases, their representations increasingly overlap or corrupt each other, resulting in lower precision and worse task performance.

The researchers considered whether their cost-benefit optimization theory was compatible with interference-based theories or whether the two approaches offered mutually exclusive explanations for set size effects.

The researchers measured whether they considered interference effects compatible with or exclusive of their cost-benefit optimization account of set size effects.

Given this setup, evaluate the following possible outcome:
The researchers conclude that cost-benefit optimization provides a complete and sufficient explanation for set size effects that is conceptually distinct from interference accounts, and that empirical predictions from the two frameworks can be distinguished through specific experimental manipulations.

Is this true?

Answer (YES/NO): NO